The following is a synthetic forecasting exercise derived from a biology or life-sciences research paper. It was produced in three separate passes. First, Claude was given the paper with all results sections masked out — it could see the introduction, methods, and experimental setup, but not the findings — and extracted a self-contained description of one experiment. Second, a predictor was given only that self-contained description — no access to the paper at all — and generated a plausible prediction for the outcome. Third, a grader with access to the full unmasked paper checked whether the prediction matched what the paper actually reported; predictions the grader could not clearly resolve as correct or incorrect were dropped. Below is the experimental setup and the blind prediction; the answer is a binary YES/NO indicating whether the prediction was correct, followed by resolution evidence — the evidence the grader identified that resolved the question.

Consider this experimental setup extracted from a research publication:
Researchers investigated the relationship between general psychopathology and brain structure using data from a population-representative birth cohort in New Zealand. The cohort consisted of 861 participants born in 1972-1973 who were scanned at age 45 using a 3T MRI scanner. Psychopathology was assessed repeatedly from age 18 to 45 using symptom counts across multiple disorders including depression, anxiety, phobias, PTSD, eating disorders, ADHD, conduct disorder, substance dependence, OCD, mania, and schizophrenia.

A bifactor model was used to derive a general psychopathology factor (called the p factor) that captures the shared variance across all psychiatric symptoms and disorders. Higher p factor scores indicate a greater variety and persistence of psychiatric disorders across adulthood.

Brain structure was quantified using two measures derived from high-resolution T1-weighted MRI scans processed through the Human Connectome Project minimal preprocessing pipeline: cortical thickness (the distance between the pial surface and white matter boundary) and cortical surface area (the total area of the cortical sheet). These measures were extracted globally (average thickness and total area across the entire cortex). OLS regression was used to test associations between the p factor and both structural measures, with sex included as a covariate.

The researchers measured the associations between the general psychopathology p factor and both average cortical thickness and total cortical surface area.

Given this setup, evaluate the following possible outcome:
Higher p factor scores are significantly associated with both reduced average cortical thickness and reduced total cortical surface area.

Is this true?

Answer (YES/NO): NO